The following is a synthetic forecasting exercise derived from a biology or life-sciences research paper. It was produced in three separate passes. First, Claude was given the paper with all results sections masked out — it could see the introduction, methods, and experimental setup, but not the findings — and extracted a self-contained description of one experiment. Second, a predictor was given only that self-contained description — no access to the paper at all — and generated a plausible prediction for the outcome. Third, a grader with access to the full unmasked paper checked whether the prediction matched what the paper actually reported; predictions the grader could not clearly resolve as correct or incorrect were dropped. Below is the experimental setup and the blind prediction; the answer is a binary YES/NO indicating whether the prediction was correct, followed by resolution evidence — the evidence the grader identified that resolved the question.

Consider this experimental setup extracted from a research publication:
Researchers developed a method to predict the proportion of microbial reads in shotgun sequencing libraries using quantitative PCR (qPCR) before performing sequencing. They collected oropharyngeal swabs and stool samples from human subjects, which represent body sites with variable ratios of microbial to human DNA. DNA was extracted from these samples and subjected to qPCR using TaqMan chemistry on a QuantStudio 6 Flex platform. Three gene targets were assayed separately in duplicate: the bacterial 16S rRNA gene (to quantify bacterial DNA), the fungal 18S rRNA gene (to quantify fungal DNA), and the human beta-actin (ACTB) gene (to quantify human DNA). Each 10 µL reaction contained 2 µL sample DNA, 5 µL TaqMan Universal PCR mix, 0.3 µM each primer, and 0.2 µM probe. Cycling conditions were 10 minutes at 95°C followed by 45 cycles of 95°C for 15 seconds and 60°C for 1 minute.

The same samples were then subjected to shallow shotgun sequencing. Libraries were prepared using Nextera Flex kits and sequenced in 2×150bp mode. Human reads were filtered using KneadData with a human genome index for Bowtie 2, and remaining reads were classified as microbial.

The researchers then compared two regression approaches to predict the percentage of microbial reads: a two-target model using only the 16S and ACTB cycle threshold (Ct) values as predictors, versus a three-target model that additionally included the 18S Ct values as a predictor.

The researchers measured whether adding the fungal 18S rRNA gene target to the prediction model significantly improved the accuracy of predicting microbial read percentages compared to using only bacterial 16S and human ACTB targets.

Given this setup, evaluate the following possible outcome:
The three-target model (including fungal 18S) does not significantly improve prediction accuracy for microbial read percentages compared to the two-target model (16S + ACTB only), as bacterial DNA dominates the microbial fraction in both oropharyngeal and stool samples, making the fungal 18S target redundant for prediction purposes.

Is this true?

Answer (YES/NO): YES